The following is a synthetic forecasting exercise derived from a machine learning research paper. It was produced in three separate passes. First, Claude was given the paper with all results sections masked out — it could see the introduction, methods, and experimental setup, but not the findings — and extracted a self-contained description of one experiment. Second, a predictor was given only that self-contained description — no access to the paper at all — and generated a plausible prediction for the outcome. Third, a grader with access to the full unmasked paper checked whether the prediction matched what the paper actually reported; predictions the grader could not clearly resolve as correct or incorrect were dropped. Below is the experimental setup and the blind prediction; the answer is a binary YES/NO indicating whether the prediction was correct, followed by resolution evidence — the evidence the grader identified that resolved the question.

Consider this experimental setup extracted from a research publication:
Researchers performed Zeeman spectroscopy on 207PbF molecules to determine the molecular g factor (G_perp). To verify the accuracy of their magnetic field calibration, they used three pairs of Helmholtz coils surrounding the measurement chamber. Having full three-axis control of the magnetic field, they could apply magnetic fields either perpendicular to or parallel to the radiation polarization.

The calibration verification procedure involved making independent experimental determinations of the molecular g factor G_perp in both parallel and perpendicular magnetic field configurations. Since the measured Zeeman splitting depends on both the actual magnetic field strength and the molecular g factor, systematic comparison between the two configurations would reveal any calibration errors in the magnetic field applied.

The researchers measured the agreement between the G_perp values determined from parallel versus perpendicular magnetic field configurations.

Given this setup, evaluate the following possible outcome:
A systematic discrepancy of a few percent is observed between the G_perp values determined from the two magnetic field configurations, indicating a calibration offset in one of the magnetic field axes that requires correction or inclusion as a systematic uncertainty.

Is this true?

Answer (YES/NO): NO